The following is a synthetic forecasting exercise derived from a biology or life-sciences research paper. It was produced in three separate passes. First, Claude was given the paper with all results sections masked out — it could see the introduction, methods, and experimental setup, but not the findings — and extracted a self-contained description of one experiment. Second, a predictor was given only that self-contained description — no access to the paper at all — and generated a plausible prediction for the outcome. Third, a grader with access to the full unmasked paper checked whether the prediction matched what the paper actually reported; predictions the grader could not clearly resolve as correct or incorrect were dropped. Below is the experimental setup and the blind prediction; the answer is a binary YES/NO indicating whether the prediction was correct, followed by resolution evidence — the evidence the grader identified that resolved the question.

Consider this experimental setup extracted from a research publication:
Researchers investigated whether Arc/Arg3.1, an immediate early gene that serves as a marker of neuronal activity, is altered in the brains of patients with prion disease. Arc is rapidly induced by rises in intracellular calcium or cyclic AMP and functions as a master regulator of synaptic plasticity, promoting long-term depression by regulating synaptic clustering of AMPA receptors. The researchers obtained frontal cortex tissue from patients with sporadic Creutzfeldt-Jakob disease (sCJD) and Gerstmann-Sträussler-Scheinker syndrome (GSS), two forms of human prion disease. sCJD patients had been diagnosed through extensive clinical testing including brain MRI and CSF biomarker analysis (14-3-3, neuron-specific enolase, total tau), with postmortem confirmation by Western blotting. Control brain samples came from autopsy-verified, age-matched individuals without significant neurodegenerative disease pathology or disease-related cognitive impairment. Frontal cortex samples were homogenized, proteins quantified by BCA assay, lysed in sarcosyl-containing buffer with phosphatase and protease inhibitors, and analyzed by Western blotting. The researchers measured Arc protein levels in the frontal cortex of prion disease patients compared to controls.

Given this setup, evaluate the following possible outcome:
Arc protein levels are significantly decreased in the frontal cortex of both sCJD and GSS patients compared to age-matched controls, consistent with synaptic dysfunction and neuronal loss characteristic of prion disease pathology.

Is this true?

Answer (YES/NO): NO